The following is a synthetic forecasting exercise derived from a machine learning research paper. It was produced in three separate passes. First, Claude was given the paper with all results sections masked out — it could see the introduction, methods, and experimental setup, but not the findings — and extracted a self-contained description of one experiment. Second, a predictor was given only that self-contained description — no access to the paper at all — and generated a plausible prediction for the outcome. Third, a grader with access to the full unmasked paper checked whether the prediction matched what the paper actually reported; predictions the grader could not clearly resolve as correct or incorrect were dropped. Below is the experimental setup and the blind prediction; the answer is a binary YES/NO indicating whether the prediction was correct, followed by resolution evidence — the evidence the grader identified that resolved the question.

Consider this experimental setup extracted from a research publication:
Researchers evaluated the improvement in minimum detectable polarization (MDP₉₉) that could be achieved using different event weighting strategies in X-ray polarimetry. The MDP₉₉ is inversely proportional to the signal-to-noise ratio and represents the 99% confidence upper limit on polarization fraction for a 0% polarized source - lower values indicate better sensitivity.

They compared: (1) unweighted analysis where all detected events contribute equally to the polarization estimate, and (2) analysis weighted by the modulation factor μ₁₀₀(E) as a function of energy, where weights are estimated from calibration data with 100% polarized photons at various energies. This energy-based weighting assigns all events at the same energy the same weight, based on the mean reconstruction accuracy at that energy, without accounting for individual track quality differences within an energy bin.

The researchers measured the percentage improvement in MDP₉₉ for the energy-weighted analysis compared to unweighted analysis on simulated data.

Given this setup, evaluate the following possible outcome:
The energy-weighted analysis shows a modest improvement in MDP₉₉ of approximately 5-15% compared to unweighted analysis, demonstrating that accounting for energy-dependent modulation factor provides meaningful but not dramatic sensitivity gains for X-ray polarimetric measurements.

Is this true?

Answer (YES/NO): YES